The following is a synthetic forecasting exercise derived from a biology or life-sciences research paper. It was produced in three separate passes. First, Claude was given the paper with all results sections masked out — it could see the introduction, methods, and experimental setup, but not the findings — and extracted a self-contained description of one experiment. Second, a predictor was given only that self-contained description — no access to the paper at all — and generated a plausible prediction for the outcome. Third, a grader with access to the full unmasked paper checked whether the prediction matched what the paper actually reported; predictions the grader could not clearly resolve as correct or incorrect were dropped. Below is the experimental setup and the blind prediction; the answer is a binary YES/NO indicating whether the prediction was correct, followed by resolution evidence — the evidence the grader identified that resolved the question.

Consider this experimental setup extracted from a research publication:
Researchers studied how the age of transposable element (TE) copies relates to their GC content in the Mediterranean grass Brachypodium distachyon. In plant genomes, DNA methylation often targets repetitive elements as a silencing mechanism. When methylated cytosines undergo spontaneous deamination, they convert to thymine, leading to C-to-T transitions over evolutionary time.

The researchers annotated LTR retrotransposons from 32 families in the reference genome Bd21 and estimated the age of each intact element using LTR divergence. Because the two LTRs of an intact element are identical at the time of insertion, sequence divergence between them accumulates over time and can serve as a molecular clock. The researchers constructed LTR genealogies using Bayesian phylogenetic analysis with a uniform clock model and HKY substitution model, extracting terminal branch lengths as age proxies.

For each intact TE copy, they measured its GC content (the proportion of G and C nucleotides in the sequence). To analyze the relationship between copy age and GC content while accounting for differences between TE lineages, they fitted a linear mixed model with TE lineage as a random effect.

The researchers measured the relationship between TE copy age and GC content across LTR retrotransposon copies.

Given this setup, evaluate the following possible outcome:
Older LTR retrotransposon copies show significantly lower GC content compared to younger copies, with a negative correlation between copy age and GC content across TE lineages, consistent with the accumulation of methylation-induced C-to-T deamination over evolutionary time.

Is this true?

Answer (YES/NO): YES